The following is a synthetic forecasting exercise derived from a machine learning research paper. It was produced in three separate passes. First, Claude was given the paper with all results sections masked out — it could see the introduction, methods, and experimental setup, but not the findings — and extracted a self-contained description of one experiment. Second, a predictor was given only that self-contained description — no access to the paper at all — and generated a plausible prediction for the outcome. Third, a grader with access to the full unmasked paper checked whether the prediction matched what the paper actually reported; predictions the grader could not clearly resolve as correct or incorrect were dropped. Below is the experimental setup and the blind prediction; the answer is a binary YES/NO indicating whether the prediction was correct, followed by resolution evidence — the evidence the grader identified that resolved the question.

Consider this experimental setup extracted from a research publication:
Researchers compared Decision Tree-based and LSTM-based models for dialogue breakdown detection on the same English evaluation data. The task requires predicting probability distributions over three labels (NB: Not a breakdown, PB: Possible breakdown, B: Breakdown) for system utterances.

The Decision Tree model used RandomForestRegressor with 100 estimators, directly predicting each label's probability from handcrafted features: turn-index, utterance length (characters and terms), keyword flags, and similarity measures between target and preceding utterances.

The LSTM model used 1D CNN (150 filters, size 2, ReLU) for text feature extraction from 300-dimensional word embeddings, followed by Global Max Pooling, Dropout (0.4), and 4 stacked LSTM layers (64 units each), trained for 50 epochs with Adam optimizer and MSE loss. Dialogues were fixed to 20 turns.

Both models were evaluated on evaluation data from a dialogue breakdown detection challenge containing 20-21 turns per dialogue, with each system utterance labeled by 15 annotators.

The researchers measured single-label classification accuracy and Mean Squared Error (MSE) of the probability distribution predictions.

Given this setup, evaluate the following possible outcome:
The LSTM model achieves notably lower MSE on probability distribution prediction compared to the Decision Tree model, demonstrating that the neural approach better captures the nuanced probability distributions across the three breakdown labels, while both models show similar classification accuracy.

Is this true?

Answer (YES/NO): NO